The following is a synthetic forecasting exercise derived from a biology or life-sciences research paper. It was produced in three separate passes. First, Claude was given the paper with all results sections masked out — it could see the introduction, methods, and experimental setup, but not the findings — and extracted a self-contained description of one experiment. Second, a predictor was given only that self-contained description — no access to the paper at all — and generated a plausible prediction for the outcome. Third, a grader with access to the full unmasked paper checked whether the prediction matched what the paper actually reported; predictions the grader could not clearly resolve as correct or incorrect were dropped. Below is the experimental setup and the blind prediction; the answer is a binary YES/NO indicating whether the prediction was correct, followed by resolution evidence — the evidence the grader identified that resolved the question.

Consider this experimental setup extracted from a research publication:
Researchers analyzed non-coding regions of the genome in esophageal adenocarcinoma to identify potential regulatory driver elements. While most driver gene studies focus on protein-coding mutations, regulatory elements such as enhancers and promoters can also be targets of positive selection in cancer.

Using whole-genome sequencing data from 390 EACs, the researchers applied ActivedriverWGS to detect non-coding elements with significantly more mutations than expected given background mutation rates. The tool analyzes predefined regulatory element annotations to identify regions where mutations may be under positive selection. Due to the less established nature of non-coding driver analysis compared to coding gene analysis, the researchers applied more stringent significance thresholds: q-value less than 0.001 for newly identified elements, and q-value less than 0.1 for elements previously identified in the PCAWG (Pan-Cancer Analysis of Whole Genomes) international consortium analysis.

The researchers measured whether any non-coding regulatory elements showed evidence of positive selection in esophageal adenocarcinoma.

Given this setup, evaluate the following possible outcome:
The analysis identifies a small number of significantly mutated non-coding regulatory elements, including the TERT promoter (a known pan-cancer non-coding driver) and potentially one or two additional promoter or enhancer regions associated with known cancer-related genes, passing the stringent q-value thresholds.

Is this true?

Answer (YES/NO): NO